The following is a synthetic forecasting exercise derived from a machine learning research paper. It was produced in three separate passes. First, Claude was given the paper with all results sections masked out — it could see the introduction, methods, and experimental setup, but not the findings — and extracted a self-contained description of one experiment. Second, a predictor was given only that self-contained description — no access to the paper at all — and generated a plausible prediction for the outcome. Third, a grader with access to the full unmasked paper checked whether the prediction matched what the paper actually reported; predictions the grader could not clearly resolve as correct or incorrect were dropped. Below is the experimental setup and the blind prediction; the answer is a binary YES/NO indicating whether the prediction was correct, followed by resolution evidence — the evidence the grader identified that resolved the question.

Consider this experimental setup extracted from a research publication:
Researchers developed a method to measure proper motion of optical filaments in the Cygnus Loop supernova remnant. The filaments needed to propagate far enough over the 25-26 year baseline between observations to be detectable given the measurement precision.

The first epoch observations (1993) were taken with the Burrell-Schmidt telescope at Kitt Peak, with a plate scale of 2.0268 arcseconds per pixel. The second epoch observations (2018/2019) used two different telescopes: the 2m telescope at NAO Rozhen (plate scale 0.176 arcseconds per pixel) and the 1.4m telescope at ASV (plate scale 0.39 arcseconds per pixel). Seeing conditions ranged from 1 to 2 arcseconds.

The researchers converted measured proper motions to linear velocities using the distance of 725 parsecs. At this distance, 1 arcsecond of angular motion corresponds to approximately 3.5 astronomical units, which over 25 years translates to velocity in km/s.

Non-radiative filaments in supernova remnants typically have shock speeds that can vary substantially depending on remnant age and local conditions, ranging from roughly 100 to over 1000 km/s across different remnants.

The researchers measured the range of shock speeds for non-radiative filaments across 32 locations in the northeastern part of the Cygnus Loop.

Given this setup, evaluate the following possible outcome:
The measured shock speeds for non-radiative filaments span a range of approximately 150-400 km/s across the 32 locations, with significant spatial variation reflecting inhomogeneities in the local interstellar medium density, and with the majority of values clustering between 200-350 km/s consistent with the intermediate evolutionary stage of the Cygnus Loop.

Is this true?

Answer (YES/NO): NO